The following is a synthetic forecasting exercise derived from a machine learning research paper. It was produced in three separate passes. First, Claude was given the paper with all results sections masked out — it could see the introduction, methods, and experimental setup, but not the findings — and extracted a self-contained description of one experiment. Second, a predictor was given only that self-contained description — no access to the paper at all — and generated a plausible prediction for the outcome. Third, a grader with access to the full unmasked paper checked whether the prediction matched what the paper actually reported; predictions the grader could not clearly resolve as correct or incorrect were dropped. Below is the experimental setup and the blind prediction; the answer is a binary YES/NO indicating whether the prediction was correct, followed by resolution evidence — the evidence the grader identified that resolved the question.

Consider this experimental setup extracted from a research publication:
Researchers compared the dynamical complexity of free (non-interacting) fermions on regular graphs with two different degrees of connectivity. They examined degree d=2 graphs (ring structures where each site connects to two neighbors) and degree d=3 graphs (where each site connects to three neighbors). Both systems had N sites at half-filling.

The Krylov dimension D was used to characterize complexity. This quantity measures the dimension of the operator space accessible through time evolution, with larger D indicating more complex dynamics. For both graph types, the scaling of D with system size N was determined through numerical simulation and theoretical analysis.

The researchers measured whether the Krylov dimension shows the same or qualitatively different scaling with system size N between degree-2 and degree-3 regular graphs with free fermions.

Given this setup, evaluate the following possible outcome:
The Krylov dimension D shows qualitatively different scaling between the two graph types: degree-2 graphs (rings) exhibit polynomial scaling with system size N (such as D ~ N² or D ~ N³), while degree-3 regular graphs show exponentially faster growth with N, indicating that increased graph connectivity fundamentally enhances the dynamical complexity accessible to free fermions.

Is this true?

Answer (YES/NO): NO